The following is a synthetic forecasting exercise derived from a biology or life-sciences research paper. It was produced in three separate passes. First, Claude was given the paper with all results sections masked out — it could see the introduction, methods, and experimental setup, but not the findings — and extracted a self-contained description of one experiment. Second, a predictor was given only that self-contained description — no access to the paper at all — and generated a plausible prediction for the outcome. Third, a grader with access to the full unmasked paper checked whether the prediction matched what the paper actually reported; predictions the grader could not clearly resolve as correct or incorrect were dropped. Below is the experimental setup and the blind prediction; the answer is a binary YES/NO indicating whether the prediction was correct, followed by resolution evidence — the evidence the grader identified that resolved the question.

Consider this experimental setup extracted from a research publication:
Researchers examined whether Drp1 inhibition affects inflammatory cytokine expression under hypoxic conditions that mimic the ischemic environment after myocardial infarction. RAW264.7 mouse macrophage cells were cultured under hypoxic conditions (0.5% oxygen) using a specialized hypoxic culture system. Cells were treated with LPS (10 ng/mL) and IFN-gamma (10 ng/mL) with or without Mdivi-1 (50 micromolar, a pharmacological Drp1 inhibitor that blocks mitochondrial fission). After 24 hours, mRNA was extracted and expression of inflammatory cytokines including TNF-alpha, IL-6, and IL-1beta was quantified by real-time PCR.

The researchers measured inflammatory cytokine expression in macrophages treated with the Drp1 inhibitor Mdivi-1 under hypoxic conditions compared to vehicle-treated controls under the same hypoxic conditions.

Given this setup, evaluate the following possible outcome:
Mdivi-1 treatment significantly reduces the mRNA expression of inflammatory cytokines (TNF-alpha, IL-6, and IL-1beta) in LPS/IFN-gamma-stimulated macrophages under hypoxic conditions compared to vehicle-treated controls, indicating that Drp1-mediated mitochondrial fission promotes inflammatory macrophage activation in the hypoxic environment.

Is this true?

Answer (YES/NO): NO